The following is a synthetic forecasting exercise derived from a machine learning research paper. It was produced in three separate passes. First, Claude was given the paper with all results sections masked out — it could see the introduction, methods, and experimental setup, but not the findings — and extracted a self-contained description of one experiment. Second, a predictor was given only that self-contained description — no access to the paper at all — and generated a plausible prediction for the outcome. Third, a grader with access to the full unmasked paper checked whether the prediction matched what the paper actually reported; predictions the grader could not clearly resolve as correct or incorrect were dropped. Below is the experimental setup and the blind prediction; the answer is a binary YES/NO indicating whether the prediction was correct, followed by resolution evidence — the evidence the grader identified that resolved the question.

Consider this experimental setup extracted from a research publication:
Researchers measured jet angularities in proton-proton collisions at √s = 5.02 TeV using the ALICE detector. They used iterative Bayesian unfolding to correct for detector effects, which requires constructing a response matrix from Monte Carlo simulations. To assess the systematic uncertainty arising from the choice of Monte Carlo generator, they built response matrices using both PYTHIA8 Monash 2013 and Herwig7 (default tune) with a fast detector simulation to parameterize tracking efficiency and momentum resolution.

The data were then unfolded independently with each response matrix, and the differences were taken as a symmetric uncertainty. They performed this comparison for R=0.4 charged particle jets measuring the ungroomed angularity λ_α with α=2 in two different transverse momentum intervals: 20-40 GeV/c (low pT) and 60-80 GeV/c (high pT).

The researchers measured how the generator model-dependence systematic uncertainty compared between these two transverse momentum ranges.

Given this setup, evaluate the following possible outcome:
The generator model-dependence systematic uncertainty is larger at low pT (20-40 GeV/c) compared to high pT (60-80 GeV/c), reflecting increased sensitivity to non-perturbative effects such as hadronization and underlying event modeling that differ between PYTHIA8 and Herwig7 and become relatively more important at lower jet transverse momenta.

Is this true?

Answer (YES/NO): YES